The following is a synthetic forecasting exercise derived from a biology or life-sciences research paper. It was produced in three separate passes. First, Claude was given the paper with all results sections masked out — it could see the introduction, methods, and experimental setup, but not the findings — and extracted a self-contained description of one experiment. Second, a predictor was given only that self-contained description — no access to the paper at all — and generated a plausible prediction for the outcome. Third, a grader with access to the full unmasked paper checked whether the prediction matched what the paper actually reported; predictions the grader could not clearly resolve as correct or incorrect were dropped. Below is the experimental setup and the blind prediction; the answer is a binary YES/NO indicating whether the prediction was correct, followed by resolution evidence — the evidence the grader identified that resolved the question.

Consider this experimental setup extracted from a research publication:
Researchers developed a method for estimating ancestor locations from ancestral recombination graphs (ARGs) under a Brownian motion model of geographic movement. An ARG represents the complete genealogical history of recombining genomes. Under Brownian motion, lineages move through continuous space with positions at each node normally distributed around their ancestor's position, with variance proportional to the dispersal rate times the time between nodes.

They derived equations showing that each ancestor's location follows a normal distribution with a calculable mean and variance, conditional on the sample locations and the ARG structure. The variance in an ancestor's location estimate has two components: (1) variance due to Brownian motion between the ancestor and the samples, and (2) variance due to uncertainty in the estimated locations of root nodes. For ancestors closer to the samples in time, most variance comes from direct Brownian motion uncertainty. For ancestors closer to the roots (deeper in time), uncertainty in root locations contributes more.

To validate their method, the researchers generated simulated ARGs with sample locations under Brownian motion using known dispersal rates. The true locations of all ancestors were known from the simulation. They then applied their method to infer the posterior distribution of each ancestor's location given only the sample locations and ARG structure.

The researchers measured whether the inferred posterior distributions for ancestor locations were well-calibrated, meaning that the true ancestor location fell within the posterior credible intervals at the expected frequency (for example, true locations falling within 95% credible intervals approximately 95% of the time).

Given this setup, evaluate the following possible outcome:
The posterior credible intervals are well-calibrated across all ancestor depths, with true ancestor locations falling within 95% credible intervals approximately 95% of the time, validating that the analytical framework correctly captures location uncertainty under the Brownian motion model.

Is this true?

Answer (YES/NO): NO